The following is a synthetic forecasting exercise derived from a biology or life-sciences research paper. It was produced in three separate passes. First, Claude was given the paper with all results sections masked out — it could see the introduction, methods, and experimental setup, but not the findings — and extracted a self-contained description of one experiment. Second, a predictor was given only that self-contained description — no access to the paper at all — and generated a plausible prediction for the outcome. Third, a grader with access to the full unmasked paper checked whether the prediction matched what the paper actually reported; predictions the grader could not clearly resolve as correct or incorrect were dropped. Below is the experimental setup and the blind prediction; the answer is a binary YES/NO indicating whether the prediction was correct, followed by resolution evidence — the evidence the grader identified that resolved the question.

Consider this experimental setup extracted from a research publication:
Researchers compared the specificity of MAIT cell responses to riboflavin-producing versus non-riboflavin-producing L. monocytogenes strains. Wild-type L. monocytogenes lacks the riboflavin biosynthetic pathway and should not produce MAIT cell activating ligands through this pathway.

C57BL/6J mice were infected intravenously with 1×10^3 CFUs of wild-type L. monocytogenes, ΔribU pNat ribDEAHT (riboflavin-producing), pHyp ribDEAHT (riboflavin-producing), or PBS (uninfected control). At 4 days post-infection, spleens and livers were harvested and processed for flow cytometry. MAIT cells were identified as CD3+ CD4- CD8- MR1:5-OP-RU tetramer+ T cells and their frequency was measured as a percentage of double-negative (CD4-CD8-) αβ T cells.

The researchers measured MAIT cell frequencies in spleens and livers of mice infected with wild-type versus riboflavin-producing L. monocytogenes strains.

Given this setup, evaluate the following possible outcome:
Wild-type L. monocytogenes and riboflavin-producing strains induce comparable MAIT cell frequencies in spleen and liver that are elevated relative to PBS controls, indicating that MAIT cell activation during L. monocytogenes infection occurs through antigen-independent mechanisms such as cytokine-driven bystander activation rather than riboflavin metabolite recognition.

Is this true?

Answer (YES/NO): NO